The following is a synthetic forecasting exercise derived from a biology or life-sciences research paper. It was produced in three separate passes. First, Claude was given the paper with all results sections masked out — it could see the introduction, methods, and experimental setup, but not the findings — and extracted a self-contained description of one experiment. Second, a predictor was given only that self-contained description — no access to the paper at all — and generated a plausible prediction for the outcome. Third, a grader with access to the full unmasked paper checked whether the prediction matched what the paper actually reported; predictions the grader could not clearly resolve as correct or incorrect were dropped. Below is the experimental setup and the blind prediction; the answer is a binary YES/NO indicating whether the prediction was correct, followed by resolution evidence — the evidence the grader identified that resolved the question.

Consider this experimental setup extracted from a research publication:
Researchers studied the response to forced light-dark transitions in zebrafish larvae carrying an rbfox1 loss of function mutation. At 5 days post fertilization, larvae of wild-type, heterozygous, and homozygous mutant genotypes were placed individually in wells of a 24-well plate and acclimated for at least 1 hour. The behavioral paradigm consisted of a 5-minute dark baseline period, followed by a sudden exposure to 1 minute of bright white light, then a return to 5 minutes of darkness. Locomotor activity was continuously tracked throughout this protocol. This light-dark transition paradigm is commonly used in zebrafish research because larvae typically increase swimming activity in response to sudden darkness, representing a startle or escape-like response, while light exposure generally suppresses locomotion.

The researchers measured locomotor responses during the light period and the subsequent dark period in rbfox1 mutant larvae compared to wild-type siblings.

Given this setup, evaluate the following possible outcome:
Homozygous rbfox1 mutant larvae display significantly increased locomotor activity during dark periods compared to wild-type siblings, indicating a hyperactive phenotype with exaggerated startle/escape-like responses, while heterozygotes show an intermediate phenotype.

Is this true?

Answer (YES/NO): NO